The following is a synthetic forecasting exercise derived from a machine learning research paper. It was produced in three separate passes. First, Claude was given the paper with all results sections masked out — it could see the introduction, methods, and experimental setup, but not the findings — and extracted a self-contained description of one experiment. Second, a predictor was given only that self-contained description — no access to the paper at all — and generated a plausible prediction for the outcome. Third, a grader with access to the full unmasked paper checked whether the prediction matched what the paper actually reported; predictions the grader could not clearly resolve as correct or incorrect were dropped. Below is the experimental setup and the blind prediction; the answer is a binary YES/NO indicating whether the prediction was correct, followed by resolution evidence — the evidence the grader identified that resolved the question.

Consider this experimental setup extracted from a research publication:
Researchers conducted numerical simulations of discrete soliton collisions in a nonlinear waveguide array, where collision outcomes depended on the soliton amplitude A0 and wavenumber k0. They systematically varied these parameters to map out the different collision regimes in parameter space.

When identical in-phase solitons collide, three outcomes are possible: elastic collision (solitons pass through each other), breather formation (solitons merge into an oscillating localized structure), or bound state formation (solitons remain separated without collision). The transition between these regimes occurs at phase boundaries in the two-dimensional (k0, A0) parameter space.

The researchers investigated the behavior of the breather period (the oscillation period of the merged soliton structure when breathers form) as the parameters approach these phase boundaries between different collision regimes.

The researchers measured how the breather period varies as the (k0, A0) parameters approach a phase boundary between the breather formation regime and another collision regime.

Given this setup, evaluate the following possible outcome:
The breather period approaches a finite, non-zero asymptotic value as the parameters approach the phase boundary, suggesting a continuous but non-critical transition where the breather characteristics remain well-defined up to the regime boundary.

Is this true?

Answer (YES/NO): YES